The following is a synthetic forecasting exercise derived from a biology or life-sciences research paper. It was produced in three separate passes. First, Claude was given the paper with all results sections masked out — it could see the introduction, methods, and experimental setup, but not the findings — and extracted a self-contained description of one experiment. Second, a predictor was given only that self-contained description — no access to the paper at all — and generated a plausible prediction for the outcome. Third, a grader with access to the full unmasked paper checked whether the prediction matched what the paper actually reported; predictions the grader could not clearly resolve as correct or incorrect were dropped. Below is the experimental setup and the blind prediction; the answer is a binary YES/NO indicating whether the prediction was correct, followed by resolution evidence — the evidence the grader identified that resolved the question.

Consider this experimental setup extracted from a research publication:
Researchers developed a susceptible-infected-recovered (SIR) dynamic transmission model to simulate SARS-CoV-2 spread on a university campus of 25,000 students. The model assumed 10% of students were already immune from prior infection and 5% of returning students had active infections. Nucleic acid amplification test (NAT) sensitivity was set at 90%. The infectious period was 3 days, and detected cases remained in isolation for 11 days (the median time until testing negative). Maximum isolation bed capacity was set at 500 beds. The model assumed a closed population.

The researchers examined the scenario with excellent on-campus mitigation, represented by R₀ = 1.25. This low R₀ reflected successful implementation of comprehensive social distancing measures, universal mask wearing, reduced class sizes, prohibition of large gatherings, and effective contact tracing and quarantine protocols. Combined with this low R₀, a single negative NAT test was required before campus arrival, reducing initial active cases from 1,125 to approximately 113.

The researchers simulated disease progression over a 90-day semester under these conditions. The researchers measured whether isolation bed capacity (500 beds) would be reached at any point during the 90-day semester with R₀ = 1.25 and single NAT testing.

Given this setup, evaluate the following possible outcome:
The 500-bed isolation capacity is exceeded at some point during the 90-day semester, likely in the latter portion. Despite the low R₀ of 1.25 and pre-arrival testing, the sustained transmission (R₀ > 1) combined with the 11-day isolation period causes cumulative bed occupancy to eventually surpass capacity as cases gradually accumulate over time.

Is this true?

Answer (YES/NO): NO